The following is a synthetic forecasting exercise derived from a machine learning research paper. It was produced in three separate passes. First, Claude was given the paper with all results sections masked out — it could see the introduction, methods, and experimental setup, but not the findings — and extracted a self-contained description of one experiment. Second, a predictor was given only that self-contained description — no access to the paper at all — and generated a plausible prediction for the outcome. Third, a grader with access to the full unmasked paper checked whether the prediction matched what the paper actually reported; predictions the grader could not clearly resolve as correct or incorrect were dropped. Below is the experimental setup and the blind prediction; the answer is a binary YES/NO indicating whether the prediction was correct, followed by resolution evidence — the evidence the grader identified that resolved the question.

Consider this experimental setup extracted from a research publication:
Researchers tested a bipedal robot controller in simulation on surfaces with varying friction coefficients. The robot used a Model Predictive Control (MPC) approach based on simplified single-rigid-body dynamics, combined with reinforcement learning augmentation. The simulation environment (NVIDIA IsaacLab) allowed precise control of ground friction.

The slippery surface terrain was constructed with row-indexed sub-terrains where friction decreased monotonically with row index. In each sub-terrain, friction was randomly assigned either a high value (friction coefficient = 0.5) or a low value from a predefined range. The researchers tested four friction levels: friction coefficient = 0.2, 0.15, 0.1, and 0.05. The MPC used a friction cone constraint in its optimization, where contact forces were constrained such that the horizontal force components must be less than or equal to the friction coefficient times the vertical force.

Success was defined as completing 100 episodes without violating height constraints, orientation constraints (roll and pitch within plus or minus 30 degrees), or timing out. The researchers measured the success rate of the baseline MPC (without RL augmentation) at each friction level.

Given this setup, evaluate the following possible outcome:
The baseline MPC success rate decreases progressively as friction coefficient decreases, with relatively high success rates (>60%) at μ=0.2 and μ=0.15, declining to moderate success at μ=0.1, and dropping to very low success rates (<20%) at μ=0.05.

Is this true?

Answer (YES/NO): NO